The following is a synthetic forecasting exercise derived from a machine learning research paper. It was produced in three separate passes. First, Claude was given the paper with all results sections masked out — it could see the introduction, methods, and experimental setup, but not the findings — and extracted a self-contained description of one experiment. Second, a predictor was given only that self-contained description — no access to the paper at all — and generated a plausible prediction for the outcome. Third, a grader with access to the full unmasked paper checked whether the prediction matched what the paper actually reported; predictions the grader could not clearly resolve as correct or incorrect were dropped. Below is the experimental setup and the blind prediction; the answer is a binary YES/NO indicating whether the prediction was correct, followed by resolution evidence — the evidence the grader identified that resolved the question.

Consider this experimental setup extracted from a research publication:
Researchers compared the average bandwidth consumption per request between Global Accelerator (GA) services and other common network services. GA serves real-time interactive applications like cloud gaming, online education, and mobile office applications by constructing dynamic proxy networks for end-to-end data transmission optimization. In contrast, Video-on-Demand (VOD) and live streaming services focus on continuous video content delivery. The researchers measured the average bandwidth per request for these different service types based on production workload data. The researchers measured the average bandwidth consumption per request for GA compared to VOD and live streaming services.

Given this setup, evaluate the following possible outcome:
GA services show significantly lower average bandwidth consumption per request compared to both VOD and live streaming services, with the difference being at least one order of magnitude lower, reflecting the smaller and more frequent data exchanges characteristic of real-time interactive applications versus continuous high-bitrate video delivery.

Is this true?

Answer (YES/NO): YES